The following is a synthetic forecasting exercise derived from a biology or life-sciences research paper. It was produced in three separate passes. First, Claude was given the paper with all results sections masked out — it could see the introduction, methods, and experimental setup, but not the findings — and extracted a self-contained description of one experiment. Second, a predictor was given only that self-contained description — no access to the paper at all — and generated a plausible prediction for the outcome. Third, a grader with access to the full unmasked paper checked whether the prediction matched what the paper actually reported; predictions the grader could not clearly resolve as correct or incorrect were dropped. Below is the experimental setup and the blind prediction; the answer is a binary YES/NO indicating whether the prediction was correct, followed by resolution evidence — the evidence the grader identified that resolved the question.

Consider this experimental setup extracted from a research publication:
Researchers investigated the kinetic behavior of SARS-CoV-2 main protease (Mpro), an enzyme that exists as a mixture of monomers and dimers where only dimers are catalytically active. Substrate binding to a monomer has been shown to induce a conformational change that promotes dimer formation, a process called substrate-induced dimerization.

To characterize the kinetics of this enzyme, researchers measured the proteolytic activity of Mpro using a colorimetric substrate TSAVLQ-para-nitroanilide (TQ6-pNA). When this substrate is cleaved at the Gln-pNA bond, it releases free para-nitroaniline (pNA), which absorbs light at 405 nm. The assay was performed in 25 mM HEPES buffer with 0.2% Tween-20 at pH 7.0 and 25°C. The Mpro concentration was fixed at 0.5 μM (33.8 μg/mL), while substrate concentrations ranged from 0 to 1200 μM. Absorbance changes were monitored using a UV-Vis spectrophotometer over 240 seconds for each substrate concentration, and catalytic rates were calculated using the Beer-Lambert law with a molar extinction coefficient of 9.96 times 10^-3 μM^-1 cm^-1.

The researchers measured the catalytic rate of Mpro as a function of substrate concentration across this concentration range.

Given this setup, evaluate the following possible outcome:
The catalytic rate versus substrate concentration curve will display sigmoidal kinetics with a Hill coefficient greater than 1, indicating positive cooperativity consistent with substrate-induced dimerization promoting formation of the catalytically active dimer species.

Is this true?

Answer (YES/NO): NO